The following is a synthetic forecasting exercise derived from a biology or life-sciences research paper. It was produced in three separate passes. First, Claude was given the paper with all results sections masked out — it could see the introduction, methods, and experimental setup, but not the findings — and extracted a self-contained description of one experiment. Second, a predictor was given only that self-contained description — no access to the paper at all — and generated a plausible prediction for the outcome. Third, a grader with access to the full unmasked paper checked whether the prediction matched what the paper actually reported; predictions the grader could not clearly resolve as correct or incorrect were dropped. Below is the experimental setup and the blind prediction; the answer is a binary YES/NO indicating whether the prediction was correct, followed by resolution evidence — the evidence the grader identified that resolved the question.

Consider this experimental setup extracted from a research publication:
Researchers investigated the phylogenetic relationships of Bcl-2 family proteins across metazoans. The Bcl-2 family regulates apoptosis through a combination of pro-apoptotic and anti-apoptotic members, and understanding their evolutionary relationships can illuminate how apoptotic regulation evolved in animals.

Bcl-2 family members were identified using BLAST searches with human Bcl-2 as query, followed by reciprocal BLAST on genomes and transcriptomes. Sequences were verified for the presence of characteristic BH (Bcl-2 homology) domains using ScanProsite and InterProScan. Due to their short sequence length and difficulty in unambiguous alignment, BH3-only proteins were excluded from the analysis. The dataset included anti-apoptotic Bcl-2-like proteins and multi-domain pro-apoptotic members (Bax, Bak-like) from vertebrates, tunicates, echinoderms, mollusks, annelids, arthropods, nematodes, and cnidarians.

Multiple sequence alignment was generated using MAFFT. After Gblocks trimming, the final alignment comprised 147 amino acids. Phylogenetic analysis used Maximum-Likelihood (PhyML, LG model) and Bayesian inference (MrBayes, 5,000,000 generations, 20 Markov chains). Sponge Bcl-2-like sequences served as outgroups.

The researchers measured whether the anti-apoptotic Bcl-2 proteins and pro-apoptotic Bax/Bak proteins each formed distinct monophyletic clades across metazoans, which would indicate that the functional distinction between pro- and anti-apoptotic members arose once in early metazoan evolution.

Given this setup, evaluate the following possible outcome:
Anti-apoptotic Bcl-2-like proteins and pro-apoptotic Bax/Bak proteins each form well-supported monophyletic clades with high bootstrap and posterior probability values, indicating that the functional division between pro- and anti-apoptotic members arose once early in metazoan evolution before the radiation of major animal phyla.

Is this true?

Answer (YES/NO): NO